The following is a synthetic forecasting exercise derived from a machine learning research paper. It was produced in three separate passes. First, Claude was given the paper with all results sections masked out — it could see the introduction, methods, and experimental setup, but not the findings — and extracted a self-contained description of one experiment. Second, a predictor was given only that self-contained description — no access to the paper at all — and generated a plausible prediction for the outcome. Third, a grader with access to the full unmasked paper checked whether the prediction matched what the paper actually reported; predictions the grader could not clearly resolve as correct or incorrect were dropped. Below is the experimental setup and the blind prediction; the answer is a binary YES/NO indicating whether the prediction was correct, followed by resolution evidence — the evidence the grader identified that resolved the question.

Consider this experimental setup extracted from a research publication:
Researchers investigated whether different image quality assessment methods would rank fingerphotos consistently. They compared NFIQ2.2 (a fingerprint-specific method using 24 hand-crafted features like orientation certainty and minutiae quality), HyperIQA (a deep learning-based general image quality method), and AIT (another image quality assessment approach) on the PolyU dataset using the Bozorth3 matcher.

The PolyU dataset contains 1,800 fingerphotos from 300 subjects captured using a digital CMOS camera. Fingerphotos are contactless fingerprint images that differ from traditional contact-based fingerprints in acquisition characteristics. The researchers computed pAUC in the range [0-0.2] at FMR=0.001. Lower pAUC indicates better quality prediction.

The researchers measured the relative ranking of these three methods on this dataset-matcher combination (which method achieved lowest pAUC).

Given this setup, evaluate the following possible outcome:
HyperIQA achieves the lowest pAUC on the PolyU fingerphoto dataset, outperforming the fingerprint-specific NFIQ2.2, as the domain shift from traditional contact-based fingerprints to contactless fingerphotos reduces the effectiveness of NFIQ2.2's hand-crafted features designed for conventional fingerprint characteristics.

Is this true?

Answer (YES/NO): NO